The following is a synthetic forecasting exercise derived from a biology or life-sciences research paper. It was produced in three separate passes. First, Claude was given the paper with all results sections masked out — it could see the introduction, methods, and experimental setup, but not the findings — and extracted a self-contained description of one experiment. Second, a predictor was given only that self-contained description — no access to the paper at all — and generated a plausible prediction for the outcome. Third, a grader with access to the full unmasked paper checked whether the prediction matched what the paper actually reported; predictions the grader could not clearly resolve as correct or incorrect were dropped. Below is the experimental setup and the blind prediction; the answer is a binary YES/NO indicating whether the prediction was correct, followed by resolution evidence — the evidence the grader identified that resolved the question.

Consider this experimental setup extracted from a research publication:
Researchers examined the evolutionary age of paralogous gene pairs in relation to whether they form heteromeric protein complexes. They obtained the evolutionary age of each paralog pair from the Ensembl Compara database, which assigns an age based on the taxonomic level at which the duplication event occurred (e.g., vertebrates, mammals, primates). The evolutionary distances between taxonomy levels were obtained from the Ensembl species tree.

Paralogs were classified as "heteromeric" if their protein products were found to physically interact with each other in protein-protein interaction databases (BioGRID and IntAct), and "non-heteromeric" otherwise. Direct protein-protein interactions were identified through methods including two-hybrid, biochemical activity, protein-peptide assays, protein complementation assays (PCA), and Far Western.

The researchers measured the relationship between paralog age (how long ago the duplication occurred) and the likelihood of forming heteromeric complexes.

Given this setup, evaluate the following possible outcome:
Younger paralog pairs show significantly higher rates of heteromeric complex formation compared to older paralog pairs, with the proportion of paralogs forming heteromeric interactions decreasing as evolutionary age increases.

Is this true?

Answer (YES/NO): NO